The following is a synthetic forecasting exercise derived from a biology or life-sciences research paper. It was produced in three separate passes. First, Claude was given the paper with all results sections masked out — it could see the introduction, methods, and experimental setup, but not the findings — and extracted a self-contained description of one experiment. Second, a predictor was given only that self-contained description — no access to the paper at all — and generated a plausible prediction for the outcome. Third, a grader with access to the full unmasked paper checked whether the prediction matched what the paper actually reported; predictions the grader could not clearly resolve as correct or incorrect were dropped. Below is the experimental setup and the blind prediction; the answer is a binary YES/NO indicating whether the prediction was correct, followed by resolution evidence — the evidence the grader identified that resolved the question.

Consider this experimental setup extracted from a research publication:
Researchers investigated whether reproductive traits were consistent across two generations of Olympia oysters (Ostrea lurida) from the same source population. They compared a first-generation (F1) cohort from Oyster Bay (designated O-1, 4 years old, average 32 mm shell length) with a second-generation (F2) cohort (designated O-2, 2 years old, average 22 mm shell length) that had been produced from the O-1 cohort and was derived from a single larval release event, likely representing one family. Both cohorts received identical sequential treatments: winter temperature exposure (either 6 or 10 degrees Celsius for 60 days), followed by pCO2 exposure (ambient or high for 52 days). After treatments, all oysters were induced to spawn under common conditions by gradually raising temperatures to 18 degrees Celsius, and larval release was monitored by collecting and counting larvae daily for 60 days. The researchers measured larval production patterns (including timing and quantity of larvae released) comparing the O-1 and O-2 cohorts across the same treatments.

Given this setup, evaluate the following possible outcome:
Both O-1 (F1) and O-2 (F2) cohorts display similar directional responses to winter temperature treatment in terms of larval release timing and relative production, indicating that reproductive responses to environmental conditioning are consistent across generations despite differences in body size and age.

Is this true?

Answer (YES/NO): YES